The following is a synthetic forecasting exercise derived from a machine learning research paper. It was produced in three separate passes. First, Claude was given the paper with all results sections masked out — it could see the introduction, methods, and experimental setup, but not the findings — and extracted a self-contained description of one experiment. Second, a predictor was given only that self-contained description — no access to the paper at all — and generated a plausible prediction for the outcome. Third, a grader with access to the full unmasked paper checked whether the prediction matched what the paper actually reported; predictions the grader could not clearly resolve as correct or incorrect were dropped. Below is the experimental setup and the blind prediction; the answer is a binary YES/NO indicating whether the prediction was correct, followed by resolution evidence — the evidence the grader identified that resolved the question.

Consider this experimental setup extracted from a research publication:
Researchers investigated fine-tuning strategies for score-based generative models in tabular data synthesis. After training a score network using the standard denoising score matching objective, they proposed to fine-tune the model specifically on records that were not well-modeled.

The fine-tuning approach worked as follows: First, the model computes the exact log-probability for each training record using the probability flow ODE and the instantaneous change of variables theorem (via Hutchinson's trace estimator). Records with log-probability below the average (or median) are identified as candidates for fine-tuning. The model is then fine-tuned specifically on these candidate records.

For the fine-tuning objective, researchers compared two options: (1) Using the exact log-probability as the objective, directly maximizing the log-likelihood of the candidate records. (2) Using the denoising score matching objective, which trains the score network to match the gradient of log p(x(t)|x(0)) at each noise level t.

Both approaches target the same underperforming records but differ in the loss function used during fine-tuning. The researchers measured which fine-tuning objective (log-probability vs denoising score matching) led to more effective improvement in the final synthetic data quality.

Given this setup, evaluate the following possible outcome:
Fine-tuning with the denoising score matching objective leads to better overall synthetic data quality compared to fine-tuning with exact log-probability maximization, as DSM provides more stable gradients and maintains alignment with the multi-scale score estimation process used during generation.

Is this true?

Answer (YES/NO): YES